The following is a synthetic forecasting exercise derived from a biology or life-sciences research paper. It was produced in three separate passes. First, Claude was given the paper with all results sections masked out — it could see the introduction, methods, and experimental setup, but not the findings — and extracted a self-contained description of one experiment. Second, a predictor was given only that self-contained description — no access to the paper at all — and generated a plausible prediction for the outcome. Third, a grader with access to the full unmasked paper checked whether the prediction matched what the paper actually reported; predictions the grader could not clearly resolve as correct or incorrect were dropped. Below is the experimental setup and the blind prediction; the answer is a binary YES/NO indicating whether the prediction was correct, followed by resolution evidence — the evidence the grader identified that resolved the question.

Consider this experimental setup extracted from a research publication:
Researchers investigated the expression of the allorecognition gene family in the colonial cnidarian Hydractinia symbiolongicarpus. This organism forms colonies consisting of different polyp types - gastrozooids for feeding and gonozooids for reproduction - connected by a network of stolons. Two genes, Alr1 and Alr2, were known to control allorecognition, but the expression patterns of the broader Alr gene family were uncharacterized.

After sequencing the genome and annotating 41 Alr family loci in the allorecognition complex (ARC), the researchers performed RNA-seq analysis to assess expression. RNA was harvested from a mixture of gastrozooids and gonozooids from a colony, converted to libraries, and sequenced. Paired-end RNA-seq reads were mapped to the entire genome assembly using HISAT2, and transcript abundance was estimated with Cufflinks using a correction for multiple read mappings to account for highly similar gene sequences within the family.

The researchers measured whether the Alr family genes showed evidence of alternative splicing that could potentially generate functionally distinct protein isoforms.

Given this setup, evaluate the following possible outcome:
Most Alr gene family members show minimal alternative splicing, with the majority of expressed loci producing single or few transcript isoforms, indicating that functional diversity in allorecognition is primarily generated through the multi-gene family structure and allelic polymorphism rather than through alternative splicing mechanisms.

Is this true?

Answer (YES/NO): NO